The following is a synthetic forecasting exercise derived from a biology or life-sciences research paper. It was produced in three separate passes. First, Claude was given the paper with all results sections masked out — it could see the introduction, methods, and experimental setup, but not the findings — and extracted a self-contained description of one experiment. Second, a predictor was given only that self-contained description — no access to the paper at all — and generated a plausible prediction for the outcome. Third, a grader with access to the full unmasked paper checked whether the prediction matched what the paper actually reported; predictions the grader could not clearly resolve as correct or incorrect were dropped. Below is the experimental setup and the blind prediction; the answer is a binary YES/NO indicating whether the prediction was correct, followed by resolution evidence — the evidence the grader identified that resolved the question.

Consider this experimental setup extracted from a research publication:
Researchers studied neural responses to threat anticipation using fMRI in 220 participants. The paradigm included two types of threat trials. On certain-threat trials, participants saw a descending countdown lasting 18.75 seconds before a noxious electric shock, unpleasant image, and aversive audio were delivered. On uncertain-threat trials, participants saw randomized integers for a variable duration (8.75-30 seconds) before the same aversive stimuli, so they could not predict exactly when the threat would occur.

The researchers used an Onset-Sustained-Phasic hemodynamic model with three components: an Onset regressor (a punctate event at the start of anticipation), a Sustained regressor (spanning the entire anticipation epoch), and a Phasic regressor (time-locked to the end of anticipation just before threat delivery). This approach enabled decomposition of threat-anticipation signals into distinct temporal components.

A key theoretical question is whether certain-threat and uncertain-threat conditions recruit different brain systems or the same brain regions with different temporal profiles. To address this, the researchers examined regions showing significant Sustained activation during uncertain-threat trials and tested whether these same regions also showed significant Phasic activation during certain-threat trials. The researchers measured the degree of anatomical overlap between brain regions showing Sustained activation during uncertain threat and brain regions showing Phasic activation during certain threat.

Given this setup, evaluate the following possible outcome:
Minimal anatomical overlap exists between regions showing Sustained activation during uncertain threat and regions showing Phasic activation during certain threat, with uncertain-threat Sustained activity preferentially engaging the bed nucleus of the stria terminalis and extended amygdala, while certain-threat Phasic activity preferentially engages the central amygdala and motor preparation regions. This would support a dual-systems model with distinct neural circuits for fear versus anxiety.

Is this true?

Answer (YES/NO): NO